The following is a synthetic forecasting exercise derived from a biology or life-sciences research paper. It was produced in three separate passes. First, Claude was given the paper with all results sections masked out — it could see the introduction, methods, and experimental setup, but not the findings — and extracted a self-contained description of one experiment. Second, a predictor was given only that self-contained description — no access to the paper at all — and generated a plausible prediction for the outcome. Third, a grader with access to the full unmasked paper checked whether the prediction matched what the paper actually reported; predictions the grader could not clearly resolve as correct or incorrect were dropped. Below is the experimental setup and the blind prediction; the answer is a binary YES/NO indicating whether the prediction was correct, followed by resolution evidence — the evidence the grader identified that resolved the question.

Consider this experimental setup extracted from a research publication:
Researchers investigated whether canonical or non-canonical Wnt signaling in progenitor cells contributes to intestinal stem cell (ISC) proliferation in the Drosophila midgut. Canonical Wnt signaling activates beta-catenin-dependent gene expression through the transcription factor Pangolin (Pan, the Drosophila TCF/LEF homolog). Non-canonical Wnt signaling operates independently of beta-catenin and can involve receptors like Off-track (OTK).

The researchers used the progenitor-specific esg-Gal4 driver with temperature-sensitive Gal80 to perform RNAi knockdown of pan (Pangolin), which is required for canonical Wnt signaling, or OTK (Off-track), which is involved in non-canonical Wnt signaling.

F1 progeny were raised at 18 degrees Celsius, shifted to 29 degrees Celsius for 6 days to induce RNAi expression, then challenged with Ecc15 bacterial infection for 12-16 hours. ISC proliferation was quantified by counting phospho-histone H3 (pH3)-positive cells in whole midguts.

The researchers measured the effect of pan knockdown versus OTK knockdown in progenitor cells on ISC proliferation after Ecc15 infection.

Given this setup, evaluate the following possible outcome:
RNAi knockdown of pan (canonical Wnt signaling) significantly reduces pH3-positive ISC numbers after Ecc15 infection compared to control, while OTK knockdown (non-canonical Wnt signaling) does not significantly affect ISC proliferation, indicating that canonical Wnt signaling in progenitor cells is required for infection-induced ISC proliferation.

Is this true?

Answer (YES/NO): NO